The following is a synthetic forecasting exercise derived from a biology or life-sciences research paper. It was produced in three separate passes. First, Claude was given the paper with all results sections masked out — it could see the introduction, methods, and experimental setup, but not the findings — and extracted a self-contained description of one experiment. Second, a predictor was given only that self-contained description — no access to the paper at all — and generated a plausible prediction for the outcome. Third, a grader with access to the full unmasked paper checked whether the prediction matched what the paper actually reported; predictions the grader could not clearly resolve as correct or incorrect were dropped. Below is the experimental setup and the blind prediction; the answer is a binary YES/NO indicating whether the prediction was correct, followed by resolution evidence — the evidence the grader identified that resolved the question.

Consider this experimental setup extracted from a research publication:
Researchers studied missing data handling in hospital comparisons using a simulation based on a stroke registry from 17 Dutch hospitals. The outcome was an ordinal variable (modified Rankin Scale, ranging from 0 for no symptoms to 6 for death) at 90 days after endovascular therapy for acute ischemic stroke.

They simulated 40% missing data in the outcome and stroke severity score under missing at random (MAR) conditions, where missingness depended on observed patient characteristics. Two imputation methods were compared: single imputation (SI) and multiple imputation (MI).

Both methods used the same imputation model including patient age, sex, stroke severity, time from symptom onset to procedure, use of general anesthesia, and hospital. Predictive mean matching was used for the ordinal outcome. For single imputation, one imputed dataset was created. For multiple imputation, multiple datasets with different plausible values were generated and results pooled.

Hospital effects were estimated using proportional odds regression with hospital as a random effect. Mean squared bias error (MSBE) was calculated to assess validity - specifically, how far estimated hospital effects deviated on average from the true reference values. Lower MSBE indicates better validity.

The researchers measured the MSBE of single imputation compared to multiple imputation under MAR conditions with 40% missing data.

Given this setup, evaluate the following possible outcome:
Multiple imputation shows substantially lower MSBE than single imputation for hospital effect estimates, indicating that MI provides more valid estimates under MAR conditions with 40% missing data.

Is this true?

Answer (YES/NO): NO